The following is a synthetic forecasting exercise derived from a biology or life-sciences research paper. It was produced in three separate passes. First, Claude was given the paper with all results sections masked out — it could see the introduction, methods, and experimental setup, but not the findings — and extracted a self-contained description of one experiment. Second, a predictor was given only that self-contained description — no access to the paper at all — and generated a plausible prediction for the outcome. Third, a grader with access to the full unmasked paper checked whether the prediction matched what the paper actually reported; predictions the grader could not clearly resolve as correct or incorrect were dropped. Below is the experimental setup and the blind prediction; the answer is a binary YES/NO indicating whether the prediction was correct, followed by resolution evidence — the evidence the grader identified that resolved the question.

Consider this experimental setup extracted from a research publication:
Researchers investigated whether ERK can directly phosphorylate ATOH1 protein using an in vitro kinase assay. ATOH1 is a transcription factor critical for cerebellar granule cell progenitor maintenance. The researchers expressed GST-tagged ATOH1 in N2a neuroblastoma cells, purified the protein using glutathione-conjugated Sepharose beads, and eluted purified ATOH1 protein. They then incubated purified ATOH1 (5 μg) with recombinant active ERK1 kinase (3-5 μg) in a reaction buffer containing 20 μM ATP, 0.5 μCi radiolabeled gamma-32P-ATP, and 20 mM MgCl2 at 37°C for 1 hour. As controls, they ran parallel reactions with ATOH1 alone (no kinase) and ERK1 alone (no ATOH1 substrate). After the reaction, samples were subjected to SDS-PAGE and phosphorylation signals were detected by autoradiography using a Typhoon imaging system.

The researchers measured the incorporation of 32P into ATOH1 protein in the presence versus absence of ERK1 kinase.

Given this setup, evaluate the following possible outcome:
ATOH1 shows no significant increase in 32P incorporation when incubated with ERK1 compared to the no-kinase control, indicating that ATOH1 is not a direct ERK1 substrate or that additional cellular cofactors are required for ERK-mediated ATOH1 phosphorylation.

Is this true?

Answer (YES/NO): NO